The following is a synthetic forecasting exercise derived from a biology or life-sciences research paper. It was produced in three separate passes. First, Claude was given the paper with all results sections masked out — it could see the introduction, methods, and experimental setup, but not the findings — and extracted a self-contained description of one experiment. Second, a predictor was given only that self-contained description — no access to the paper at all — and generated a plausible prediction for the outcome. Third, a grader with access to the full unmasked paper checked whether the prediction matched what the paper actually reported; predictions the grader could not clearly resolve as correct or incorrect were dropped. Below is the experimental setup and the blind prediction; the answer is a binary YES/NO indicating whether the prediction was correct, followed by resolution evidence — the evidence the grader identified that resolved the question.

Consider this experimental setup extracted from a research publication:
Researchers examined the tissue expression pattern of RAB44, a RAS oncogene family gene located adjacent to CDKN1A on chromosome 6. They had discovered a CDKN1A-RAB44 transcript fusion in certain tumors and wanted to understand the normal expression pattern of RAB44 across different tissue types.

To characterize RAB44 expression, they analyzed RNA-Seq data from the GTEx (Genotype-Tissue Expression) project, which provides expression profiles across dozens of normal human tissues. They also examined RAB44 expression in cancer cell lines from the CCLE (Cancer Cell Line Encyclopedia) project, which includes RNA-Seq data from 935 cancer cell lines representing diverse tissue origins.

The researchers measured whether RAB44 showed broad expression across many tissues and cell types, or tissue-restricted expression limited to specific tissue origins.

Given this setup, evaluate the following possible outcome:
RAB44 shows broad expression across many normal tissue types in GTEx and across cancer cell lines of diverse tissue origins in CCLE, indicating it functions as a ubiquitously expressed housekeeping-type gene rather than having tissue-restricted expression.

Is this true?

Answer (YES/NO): NO